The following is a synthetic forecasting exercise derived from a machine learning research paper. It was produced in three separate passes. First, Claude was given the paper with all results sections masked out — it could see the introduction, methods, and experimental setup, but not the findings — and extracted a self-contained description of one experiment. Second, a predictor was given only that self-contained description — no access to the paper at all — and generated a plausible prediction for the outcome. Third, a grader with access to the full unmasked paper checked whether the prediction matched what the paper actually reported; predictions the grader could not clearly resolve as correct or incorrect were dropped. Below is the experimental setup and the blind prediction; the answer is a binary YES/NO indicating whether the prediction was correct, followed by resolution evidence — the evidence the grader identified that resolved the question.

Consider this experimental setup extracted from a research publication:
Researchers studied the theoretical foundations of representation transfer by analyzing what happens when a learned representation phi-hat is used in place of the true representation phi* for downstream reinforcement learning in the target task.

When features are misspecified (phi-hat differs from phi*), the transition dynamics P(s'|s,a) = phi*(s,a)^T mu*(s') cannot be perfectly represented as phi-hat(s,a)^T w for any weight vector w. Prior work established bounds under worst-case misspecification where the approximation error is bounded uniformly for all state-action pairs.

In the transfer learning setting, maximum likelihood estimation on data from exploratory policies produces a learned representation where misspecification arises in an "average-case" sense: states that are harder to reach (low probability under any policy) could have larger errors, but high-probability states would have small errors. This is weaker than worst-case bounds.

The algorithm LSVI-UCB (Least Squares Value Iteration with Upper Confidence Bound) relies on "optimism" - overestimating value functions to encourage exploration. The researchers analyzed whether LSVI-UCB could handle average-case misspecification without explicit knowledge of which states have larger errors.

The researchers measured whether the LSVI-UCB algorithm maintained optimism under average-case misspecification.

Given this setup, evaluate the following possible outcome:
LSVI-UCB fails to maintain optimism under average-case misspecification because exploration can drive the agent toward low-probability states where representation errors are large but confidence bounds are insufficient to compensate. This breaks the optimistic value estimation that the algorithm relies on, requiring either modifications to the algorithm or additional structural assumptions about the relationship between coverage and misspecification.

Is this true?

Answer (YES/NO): NO